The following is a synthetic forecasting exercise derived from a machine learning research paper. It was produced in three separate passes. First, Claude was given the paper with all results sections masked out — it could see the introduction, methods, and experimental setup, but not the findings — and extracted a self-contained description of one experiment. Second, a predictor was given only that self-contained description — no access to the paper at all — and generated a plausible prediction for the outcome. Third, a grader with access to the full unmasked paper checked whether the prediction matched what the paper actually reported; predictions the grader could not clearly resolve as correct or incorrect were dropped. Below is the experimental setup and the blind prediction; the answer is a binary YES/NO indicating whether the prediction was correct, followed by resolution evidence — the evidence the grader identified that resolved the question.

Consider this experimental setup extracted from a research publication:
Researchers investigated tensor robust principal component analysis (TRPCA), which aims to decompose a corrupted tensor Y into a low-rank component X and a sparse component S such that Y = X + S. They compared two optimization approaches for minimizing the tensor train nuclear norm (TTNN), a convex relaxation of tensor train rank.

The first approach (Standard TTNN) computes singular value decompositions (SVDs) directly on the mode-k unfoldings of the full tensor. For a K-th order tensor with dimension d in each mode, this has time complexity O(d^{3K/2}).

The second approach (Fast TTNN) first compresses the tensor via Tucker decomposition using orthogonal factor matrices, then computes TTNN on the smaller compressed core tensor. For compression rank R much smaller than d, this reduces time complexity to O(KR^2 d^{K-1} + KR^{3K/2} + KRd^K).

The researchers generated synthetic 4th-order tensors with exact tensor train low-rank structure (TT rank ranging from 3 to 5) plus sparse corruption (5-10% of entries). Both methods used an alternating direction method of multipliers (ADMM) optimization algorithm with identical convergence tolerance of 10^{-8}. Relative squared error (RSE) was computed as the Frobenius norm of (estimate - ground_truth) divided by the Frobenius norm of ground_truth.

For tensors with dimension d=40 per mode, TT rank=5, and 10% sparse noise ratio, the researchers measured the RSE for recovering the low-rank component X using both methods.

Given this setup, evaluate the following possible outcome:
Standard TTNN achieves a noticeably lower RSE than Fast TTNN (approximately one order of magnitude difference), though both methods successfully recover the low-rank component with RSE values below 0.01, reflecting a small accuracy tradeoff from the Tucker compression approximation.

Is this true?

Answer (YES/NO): NO